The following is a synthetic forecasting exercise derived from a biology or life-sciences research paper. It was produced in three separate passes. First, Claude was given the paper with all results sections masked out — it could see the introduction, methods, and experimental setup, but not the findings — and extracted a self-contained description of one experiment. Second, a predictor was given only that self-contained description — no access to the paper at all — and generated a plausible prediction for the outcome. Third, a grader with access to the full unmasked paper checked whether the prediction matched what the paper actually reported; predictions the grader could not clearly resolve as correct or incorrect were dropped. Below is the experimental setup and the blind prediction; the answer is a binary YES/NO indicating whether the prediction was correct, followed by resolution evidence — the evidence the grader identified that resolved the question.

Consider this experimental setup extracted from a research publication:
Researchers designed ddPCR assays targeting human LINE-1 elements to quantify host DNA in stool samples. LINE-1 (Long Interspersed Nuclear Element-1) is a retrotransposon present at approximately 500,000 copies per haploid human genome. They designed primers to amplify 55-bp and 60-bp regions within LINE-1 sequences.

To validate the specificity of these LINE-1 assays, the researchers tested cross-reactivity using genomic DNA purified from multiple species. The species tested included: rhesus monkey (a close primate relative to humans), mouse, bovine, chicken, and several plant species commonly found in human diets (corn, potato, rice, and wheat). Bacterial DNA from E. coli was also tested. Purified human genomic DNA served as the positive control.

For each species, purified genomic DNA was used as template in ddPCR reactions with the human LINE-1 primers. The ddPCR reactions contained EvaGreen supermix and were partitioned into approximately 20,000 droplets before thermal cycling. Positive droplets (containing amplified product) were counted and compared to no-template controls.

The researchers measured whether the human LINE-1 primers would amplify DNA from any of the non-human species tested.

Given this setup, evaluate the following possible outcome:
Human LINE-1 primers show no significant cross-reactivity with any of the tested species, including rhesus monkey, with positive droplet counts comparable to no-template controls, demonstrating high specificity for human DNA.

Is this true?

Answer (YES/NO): NO